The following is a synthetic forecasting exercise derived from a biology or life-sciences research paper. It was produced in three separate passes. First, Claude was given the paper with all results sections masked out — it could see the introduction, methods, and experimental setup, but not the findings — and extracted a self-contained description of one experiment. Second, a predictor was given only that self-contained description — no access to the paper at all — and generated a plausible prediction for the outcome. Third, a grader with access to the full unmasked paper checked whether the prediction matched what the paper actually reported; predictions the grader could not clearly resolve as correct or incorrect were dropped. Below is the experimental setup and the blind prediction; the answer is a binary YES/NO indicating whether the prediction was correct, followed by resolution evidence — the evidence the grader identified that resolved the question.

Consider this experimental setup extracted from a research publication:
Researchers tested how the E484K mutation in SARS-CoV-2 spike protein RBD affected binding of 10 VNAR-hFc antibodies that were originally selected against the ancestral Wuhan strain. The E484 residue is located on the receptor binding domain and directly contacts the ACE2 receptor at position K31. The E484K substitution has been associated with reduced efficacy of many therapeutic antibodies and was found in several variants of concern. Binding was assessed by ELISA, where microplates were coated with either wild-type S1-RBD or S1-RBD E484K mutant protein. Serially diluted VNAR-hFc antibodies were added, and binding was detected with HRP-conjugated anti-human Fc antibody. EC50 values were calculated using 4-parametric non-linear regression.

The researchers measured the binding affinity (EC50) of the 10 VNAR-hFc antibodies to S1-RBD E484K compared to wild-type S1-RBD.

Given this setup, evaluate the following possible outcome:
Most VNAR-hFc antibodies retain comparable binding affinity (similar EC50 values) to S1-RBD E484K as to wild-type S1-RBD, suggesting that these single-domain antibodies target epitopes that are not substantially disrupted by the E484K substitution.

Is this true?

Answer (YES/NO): NO